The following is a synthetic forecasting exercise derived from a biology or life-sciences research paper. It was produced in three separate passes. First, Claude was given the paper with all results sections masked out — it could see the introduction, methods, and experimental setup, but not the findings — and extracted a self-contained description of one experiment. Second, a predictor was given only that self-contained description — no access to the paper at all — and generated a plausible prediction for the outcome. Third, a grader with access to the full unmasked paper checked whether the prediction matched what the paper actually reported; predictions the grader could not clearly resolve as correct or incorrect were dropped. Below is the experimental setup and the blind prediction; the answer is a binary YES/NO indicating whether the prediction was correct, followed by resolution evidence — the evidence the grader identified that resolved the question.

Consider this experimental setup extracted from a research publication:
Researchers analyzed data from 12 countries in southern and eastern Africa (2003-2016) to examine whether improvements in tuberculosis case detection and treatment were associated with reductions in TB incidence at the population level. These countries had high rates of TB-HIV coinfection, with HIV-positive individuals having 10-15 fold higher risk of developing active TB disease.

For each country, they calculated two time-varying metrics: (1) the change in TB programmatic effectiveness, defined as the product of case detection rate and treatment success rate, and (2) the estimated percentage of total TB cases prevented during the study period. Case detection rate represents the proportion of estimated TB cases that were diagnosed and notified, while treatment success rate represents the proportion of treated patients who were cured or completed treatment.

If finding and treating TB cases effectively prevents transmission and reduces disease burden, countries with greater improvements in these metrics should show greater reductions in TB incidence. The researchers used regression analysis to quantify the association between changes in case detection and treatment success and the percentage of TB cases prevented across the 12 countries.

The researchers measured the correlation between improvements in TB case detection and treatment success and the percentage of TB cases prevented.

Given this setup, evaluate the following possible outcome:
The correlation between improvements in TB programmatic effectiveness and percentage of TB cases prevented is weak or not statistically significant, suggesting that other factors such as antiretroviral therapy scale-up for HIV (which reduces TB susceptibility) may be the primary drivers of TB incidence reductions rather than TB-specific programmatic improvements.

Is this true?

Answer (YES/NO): YES